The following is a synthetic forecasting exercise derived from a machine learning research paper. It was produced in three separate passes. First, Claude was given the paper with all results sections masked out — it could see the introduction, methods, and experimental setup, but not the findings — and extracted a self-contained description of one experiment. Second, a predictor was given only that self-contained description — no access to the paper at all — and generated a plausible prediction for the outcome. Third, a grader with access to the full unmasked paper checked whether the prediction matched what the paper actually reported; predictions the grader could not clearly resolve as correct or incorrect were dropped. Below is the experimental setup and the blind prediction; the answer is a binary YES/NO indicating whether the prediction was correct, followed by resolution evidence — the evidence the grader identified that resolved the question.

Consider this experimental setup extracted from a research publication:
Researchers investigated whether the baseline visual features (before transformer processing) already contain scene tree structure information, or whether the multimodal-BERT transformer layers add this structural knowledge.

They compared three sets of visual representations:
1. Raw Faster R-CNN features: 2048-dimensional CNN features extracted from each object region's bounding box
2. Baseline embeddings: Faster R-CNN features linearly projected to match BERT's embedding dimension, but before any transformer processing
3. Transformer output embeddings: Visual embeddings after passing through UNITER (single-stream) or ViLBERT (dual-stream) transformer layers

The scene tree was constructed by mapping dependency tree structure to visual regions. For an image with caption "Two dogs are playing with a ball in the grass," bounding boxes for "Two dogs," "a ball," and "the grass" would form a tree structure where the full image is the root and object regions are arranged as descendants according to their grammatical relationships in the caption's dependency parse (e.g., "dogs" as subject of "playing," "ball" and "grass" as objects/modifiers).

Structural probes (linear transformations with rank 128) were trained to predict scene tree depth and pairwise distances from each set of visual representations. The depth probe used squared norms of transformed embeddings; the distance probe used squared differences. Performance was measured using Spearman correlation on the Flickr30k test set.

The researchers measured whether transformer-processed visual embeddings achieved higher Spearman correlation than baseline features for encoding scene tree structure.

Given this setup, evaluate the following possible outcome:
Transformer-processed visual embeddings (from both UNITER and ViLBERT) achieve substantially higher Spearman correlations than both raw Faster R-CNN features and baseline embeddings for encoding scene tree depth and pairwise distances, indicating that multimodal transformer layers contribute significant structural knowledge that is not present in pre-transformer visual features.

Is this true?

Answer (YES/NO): NO